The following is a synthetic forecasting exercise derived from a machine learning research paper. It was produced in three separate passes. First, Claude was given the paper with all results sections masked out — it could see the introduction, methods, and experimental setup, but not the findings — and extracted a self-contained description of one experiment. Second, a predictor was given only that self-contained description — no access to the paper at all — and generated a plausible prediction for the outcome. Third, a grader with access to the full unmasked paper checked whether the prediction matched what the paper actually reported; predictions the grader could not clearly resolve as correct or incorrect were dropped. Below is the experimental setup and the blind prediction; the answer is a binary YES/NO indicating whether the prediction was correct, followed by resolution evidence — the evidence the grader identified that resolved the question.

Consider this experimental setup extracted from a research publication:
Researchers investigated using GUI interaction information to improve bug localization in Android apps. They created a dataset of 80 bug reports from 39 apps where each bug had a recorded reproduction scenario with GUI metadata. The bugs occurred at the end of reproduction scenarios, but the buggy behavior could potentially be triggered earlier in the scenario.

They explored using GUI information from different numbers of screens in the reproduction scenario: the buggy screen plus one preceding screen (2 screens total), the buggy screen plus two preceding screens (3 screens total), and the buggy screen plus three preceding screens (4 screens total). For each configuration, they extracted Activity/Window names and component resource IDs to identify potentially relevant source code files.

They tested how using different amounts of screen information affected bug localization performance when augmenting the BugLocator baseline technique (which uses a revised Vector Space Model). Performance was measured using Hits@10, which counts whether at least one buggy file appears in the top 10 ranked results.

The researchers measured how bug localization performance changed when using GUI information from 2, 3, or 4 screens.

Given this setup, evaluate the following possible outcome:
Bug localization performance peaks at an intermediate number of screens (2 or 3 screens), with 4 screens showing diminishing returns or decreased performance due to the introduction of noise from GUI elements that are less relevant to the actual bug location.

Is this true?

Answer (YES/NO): YES